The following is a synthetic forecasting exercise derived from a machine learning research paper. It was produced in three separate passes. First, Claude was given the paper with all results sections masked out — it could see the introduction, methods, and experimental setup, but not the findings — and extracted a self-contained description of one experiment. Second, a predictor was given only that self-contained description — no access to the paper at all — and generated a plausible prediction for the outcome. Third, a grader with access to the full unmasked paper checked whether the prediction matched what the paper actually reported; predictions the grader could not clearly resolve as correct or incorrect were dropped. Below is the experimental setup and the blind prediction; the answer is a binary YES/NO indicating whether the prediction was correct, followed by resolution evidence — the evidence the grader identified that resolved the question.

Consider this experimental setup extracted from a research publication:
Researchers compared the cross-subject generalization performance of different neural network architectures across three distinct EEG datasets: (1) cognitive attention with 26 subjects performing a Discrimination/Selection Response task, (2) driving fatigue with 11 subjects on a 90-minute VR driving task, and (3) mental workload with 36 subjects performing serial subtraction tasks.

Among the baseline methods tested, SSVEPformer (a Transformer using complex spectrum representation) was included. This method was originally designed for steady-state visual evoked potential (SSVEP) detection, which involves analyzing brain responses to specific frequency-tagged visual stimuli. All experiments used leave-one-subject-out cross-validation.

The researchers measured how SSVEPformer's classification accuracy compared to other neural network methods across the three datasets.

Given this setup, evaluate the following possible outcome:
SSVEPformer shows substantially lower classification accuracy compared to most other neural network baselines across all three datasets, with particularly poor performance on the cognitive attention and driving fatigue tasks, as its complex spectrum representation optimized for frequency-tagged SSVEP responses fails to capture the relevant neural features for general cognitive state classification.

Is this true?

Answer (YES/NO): NO